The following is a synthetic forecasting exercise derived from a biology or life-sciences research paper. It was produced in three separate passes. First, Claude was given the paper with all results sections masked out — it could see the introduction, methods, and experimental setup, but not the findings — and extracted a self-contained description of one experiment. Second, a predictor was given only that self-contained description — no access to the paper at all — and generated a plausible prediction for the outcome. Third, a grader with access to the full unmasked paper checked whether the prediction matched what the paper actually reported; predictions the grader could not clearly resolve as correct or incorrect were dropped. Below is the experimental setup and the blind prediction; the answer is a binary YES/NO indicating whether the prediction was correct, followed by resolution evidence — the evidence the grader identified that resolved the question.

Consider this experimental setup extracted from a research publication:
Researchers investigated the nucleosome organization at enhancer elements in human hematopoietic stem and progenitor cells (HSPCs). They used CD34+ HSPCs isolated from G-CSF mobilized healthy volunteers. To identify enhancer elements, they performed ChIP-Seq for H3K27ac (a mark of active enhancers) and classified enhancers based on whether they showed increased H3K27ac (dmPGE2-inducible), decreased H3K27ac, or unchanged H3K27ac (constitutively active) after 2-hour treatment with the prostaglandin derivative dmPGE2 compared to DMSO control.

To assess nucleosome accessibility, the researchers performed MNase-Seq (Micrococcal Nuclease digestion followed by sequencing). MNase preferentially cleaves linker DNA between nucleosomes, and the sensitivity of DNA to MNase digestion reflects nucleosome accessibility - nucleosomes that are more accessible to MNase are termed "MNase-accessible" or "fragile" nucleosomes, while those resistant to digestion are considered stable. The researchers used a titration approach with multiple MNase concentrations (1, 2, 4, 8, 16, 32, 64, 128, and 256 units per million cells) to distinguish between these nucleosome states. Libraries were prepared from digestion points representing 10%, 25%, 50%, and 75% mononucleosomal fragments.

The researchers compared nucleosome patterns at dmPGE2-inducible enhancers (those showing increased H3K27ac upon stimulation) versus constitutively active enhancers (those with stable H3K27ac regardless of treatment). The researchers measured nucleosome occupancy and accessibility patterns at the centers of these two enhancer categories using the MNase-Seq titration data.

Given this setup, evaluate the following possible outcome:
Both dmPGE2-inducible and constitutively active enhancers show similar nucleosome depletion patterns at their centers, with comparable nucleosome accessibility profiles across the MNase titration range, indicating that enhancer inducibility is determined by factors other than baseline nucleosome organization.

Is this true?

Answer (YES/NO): NO